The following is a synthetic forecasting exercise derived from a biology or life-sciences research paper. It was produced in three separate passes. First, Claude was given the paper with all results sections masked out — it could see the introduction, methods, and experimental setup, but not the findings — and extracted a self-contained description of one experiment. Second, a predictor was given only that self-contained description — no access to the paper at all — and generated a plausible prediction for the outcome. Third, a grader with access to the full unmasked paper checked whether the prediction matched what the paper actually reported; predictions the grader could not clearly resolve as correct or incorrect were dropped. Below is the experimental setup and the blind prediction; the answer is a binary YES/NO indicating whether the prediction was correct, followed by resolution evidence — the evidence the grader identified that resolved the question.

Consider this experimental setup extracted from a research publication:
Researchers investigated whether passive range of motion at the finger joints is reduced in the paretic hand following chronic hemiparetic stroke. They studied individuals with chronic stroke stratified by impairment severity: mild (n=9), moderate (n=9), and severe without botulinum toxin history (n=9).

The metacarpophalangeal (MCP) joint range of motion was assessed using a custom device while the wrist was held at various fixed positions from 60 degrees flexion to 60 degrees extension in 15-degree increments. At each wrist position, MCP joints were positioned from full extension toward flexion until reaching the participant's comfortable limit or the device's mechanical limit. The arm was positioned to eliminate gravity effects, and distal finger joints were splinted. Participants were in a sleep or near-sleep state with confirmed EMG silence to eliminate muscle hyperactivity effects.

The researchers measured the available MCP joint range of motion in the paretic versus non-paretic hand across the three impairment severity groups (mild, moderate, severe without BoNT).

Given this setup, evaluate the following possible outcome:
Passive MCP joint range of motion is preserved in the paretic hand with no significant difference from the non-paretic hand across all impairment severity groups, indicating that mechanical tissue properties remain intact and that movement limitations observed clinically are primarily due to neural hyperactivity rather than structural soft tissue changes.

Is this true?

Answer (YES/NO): YES